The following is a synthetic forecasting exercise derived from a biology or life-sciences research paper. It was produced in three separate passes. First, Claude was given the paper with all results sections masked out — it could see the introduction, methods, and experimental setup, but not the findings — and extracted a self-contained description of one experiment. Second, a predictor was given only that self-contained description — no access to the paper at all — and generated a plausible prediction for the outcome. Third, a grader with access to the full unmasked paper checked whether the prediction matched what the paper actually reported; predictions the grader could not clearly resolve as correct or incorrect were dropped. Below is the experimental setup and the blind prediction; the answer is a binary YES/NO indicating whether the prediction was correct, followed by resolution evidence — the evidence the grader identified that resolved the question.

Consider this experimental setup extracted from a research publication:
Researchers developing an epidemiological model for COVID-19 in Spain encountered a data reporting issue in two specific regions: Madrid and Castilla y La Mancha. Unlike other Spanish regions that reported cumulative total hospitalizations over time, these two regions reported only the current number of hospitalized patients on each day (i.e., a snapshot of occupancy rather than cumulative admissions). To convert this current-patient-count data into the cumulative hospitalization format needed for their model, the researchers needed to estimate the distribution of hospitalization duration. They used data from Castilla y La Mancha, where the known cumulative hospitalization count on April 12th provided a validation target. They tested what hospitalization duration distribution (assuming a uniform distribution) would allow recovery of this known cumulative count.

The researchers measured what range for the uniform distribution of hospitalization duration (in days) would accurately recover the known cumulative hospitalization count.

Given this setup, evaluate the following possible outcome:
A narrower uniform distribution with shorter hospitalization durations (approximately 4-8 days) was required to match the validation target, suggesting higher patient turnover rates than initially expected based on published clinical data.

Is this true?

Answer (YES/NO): NO